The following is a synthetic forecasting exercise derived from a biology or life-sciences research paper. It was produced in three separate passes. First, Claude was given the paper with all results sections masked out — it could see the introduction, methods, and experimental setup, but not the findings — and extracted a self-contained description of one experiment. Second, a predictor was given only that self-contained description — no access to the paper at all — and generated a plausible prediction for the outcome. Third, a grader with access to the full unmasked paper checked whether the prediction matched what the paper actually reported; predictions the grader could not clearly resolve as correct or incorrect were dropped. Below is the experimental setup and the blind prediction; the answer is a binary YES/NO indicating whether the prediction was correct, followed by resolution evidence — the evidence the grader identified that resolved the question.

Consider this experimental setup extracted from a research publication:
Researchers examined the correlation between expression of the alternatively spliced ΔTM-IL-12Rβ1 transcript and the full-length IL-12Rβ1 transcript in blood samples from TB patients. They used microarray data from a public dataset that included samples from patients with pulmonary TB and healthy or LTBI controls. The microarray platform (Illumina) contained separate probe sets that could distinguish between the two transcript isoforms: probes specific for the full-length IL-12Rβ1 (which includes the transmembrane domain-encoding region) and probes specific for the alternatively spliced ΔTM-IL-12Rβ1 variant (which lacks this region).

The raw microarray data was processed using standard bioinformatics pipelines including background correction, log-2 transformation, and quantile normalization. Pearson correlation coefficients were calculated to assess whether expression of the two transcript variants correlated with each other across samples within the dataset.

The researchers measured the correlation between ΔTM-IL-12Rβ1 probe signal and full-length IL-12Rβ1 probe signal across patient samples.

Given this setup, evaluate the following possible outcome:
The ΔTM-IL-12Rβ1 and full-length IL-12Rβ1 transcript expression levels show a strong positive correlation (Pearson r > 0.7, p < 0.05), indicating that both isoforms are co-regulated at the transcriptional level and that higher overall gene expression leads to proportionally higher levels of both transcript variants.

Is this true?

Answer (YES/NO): NO